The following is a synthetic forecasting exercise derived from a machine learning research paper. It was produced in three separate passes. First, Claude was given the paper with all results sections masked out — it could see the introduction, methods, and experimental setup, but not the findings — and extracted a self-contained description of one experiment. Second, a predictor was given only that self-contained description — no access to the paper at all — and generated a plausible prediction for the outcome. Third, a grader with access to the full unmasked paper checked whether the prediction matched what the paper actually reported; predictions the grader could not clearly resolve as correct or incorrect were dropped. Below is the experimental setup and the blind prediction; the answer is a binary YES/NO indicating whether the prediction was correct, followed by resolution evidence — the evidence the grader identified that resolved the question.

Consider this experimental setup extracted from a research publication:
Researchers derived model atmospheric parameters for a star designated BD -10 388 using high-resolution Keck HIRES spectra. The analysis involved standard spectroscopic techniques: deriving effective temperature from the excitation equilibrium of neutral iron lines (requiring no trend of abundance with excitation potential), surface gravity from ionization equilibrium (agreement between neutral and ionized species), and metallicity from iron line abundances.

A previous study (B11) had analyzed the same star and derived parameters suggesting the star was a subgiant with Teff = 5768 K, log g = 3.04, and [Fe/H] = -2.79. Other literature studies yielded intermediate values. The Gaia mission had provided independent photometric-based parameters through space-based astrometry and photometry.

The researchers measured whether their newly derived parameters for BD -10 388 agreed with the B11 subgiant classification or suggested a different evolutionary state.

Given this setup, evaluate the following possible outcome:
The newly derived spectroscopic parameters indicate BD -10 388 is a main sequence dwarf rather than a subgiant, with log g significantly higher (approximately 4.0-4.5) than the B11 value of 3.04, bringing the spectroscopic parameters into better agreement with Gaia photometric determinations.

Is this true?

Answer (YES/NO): YES